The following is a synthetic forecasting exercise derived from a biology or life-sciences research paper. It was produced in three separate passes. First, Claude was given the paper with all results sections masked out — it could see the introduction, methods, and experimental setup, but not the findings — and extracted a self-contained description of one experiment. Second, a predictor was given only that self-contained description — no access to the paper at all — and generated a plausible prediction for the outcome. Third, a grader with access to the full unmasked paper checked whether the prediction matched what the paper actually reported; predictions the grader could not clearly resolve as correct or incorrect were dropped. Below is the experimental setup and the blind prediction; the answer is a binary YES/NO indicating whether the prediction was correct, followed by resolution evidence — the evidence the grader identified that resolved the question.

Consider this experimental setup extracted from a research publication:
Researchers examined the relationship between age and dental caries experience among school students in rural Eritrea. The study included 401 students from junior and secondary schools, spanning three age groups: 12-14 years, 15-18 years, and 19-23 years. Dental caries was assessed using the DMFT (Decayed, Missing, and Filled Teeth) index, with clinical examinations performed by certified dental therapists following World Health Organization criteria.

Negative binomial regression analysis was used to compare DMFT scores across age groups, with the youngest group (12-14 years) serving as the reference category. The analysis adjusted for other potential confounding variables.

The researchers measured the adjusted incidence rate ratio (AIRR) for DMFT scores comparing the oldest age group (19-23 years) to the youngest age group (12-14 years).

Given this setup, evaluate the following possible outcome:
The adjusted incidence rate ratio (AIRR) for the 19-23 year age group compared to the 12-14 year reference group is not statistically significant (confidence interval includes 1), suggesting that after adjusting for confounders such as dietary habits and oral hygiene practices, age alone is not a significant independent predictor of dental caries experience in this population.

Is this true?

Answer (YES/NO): NO